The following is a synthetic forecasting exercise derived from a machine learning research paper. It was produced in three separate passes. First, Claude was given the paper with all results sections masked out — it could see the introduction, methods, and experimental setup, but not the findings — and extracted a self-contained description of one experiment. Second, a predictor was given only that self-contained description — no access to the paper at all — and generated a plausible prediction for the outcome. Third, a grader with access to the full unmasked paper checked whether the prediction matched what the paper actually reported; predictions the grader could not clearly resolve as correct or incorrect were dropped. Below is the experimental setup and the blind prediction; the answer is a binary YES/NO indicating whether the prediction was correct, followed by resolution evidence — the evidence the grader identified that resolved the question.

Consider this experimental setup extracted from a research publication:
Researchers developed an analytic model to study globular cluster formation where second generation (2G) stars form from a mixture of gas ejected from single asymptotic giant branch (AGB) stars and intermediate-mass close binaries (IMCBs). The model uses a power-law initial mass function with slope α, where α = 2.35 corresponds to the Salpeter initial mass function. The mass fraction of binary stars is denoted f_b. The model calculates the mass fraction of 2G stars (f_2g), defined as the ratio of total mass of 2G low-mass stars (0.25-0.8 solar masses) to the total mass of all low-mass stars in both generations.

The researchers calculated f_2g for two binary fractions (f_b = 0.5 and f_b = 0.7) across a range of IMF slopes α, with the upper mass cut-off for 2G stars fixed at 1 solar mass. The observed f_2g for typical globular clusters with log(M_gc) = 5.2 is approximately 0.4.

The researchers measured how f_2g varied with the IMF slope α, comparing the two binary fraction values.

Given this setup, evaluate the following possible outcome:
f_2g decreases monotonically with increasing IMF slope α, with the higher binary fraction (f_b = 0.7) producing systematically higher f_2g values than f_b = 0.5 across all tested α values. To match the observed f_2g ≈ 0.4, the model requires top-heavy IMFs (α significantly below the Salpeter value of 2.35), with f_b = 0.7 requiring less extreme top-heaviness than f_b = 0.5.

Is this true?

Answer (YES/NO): NO